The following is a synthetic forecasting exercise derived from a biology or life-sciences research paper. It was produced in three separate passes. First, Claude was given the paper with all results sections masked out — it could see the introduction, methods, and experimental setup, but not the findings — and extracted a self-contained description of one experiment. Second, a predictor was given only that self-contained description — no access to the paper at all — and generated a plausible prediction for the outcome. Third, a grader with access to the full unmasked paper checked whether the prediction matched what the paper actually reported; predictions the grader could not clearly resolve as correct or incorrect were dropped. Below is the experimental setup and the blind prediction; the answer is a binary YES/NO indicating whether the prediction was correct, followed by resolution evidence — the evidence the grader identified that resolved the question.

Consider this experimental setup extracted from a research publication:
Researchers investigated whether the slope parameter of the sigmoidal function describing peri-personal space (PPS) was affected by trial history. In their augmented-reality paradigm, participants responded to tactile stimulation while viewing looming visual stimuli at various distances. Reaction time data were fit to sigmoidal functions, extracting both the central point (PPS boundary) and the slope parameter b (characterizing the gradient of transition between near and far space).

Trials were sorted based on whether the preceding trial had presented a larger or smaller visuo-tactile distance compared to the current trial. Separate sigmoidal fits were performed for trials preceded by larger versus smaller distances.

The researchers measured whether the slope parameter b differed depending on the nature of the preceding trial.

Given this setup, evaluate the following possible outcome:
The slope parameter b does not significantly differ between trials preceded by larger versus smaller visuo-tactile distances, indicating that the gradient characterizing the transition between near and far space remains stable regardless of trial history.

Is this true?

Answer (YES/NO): YES